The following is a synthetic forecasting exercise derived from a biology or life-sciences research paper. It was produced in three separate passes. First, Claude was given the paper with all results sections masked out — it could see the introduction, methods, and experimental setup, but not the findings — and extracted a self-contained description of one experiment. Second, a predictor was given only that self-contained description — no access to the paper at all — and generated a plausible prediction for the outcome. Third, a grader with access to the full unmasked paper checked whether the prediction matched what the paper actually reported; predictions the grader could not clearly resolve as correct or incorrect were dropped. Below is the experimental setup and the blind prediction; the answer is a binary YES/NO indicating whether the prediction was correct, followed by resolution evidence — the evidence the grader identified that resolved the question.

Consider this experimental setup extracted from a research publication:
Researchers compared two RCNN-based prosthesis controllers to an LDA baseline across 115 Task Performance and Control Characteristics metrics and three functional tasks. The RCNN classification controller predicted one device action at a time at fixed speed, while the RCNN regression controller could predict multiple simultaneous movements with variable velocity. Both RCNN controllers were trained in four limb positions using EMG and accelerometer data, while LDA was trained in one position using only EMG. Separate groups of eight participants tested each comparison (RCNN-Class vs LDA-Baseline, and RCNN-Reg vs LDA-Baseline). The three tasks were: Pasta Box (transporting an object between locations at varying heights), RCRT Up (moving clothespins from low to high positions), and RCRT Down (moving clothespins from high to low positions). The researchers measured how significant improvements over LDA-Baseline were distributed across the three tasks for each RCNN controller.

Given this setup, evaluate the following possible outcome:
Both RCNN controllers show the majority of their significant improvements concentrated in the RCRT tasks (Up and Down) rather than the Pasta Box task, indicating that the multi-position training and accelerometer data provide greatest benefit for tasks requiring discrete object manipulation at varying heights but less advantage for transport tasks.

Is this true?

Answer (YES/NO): NO